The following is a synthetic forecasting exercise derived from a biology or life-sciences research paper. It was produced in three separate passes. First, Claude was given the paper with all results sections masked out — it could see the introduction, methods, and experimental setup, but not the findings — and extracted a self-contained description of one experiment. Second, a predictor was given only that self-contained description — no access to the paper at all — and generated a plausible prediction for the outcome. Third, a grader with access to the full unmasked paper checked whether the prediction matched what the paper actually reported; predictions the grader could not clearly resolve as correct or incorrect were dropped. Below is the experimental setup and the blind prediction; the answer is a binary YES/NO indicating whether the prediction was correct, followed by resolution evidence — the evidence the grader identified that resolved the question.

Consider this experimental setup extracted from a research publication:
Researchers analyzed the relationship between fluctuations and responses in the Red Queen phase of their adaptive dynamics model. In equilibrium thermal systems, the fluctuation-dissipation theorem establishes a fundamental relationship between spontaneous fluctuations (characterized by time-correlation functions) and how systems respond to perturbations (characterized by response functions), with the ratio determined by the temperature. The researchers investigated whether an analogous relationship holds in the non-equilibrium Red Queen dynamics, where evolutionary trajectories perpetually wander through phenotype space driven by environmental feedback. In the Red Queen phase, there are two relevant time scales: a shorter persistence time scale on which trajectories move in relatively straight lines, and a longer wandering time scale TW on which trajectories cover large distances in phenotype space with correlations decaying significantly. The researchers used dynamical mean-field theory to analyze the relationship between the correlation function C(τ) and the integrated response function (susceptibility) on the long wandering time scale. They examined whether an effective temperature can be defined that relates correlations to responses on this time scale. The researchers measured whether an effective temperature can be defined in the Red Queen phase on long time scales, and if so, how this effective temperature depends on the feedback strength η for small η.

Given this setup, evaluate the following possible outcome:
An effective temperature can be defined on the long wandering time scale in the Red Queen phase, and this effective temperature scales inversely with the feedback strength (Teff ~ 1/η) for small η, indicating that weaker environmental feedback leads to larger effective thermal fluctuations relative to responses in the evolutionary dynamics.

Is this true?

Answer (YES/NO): NO